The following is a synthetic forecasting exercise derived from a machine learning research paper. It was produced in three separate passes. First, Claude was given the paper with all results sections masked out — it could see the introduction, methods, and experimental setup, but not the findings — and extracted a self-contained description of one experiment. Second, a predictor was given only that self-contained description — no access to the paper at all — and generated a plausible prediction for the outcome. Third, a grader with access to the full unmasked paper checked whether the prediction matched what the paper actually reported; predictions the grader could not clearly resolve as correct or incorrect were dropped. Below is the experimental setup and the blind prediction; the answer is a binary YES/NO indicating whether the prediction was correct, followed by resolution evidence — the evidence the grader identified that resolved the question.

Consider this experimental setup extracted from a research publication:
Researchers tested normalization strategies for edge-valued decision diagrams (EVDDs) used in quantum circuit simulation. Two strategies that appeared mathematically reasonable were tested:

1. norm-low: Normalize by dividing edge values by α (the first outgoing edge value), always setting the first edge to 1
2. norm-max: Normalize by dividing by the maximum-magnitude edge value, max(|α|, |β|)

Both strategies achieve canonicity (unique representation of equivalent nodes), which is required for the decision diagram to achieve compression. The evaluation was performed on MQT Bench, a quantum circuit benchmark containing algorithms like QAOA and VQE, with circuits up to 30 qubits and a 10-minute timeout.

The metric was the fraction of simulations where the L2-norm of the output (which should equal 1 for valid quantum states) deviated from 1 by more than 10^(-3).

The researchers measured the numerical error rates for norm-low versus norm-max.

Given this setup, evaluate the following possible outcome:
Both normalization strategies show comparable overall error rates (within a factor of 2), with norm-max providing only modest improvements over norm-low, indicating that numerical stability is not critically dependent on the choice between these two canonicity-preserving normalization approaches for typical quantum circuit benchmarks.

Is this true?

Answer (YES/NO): NO